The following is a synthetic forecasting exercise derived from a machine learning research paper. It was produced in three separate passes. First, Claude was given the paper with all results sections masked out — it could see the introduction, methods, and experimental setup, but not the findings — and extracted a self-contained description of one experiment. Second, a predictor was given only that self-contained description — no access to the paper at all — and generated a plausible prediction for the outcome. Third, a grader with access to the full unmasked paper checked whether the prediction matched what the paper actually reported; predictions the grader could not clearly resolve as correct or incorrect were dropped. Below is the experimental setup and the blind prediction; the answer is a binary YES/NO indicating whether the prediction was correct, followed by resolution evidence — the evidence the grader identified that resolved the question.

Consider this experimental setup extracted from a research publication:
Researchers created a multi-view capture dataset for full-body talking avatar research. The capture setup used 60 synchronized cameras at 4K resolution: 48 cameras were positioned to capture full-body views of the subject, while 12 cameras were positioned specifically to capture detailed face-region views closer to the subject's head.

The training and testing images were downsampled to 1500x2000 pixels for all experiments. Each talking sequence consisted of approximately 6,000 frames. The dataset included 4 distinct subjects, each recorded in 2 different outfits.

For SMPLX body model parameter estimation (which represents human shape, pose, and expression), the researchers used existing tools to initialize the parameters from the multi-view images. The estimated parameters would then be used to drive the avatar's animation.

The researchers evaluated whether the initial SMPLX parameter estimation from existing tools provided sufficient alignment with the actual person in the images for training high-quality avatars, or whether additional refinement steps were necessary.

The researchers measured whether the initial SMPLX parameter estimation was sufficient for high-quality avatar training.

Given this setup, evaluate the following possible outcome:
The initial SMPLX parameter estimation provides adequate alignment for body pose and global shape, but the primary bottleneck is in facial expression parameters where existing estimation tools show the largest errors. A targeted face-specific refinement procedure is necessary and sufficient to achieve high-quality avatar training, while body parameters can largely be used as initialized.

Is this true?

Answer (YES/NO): NO